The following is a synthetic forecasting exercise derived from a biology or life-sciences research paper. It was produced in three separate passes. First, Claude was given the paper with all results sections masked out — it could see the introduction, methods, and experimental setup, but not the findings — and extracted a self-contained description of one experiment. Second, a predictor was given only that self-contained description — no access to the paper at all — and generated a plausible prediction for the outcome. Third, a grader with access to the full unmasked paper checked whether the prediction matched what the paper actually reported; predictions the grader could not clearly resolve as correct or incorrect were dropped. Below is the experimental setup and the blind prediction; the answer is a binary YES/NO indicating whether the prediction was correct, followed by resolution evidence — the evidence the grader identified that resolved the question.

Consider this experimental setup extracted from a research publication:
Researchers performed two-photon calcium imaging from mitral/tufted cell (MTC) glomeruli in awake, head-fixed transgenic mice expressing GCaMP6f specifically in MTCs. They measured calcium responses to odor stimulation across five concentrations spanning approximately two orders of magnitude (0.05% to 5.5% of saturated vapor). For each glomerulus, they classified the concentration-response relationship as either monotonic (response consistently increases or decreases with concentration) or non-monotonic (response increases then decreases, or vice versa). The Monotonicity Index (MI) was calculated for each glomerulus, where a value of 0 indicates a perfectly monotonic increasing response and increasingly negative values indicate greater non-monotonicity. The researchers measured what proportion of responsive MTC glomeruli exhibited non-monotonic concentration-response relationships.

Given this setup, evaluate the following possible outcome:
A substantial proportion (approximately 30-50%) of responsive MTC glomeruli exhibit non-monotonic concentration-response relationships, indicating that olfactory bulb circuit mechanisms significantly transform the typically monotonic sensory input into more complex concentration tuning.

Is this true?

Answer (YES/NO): YES